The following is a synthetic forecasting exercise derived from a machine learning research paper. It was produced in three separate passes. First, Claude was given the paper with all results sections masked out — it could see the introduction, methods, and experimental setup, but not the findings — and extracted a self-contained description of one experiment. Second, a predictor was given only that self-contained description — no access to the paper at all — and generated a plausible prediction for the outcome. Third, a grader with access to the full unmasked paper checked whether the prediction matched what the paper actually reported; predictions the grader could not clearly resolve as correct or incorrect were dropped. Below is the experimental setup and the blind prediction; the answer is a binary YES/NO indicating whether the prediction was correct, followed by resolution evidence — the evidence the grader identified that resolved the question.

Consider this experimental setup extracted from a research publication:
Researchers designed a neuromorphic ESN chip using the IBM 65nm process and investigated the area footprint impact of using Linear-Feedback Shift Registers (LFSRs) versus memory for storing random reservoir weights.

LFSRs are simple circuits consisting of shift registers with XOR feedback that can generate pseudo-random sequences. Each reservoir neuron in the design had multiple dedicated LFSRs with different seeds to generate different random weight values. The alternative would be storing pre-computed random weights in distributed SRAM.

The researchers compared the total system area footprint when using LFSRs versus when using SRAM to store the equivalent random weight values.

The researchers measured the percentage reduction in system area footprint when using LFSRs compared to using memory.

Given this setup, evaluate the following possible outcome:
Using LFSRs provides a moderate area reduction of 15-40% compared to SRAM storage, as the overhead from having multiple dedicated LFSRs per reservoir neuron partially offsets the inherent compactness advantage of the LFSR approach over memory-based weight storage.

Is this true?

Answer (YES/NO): NO